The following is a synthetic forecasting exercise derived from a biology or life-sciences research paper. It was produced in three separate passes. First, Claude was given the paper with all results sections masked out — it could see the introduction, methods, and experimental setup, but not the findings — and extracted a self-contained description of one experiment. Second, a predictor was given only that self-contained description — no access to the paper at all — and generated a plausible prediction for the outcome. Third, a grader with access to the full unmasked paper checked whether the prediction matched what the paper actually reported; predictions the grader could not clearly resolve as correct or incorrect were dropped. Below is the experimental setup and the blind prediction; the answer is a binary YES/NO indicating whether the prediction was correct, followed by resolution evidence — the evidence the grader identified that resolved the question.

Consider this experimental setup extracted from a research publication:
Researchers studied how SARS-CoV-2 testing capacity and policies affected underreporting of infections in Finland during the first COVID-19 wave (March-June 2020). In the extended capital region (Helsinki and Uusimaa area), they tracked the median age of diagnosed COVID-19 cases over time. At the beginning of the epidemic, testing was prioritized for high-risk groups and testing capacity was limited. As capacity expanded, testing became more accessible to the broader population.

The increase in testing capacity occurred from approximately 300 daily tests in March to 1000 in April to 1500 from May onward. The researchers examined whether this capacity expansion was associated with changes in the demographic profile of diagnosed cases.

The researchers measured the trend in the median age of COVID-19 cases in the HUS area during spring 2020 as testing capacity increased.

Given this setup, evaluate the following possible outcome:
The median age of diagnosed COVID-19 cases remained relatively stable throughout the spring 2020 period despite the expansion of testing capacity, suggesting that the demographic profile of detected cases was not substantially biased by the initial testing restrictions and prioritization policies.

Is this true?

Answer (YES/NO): NO